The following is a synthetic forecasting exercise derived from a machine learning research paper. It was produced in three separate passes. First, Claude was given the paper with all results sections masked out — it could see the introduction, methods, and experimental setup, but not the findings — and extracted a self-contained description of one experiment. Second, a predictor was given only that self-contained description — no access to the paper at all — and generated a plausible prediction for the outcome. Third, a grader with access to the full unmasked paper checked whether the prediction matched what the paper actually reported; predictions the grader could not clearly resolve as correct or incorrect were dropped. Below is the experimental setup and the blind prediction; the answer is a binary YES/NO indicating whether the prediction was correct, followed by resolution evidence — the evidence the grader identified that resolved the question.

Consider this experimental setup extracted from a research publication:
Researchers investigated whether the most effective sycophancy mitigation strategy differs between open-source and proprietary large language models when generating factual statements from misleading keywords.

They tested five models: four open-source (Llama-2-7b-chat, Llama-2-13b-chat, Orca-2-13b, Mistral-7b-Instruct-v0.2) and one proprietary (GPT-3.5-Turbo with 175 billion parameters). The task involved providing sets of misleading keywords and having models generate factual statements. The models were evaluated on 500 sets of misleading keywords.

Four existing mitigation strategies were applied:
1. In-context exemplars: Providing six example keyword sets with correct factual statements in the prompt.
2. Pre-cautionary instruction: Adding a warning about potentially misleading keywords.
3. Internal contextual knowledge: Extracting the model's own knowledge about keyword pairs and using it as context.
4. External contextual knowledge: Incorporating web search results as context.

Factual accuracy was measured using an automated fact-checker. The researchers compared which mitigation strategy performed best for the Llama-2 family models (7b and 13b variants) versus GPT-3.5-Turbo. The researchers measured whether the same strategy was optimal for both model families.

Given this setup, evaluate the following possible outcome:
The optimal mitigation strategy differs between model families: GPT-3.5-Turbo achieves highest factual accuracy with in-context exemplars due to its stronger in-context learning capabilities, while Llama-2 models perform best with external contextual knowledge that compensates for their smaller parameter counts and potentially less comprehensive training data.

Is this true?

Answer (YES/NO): NO